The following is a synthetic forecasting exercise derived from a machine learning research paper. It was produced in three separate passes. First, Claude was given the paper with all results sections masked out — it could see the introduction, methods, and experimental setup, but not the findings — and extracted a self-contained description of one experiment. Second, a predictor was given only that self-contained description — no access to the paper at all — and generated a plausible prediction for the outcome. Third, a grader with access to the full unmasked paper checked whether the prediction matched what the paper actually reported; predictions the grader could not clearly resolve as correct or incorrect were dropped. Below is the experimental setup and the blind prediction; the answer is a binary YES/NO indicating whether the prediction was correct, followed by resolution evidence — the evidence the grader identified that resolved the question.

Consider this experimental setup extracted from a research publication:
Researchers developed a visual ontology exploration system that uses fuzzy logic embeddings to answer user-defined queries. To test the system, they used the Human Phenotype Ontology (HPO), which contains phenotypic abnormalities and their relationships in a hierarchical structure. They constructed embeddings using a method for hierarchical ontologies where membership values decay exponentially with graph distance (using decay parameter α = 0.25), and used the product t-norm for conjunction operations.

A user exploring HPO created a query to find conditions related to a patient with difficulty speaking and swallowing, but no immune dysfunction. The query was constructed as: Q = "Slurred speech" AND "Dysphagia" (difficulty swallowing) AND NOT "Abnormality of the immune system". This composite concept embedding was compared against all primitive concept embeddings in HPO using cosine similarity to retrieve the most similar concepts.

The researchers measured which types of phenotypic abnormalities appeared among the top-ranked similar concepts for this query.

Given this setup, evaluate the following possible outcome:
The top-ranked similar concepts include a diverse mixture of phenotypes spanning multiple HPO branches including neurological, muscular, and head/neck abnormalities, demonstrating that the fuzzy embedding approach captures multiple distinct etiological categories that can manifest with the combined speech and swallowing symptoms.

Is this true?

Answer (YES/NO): NO